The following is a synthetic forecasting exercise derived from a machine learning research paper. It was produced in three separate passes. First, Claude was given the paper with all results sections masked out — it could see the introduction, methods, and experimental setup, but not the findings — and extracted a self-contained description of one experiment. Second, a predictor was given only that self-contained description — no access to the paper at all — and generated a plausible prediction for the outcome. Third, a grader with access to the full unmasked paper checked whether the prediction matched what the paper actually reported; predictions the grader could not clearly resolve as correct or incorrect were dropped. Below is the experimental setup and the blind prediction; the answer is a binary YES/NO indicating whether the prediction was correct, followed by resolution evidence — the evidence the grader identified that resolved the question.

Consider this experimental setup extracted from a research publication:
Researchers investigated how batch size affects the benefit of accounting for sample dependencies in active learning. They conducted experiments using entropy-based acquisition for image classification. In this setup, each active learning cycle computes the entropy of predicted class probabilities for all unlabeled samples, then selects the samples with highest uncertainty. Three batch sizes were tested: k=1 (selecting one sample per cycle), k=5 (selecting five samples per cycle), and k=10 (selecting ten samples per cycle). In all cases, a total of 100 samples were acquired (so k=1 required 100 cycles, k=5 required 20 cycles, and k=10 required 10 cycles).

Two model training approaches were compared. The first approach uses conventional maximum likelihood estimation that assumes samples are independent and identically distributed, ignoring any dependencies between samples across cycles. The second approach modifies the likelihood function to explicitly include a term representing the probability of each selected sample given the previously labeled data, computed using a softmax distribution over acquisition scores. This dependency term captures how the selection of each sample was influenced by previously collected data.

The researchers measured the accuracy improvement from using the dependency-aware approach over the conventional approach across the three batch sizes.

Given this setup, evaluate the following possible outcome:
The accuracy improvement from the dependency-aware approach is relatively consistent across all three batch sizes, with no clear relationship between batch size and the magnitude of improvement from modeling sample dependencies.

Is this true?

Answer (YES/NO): NO